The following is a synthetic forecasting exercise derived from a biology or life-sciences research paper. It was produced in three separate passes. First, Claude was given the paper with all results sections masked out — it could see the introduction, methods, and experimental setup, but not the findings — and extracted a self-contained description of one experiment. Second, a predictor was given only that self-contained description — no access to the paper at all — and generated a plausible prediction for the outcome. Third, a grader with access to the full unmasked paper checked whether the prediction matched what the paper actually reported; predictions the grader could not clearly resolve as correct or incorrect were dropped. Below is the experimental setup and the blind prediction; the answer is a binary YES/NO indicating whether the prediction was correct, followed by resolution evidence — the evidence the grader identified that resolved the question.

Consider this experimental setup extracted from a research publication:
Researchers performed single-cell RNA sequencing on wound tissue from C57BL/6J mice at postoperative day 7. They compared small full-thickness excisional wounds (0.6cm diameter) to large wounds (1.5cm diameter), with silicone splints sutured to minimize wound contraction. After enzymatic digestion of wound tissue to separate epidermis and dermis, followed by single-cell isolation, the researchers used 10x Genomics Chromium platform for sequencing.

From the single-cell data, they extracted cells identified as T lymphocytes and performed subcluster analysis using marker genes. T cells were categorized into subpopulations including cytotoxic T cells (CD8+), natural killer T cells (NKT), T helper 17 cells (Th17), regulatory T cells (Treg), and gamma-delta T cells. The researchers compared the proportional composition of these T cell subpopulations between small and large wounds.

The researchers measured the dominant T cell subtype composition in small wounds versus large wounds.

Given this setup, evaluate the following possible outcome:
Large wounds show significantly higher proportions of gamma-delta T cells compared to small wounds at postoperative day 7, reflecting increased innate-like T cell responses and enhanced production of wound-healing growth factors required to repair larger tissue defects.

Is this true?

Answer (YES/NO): NO